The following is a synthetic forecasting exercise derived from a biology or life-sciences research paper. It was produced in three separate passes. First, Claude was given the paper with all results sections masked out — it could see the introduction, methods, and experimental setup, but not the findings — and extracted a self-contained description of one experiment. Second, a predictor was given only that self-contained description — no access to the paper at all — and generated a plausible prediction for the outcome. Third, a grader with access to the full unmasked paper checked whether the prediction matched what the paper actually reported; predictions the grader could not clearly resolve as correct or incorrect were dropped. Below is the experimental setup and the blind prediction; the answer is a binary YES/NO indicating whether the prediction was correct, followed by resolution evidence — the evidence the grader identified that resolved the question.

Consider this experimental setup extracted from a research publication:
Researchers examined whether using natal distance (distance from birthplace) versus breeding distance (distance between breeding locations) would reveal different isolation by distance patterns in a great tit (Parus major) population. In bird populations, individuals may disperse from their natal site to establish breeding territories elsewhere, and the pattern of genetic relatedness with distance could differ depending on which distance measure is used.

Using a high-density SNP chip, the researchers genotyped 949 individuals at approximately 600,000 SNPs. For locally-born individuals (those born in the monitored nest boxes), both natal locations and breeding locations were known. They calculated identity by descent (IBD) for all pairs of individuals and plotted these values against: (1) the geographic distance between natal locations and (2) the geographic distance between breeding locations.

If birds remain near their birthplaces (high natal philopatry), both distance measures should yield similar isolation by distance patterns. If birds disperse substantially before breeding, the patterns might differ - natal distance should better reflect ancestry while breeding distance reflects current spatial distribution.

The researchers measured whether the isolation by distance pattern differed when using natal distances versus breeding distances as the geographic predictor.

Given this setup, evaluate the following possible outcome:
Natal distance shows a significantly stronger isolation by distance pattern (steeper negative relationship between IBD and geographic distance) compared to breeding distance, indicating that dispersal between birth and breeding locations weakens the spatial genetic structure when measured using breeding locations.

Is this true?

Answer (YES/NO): YES